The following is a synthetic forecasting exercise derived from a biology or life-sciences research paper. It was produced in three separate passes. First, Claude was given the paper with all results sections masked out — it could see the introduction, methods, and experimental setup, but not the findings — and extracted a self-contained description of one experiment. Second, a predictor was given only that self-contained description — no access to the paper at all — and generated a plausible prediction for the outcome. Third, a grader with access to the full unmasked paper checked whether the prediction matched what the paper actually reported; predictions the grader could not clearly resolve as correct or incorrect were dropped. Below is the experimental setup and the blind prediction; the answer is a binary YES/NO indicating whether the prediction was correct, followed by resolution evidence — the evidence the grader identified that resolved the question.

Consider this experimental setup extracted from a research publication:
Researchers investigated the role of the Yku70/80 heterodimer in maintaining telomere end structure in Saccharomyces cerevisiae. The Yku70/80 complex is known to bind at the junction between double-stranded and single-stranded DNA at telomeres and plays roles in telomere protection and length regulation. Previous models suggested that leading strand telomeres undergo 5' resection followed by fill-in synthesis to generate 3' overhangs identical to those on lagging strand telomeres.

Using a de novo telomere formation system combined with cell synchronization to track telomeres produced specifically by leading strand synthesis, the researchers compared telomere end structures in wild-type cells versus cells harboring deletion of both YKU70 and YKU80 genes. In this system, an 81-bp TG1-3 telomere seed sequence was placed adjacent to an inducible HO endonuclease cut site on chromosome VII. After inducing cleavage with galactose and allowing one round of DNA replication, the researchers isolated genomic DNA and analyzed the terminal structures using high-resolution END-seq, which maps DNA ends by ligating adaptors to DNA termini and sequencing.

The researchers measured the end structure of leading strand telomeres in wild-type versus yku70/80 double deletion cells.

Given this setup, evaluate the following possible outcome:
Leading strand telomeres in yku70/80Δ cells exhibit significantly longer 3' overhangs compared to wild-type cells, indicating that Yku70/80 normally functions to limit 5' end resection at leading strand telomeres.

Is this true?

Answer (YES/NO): YES